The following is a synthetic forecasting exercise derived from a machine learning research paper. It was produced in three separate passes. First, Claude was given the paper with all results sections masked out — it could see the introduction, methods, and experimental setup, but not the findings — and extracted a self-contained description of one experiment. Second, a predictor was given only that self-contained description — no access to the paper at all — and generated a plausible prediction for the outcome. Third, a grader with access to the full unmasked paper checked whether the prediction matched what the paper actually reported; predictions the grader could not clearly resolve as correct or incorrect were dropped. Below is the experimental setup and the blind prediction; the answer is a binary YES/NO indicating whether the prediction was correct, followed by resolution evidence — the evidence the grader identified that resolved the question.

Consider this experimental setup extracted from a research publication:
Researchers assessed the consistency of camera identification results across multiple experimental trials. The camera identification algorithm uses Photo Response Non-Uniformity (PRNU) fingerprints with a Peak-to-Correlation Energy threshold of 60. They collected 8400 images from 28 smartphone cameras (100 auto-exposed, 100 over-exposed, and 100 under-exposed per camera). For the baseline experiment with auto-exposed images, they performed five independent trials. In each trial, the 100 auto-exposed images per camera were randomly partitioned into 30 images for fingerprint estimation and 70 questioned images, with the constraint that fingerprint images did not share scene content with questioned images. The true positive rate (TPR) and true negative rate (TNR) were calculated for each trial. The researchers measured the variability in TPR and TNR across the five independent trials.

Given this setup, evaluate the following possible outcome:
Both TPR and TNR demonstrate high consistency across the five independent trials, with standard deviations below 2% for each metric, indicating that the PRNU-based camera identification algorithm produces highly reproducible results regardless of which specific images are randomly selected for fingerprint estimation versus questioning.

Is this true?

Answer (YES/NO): YES